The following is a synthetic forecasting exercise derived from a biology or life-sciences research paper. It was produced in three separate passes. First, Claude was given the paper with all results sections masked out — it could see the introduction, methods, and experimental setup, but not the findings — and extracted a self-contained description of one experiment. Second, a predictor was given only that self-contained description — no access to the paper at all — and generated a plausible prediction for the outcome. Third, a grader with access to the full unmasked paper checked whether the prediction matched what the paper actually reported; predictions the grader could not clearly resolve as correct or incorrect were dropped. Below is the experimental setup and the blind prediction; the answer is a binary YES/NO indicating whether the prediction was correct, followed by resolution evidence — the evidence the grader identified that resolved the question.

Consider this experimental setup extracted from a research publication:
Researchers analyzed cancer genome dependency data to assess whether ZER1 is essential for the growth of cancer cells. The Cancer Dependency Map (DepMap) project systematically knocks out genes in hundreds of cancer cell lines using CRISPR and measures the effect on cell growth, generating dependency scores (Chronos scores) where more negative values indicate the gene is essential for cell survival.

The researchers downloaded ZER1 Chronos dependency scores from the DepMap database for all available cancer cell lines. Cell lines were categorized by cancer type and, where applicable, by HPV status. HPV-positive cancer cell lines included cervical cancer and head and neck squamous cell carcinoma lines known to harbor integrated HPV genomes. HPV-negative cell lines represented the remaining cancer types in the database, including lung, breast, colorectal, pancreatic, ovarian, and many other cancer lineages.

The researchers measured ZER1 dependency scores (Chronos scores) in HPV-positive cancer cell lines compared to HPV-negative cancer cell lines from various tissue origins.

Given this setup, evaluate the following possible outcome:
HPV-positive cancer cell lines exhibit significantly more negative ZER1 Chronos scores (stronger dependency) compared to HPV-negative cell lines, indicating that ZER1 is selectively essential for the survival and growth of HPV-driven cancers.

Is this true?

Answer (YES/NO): YES